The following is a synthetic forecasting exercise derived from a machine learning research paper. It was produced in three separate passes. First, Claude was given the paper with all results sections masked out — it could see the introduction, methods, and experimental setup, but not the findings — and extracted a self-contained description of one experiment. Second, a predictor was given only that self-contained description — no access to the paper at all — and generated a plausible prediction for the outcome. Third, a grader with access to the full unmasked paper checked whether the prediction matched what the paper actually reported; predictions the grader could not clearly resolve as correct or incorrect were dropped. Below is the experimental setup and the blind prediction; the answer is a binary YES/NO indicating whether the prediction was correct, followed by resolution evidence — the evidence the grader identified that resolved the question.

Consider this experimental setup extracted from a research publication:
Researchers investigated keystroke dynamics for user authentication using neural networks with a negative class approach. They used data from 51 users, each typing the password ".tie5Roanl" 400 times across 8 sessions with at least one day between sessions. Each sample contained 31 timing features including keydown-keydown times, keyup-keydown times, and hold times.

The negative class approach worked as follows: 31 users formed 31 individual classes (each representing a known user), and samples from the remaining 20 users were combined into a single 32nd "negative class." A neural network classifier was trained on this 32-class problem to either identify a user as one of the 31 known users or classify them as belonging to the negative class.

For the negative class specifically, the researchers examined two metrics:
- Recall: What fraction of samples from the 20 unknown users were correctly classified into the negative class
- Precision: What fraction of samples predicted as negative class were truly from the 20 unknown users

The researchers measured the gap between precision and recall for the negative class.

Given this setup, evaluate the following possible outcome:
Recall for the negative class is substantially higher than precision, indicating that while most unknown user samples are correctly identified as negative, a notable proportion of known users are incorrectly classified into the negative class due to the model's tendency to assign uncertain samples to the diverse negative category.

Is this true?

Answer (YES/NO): YES